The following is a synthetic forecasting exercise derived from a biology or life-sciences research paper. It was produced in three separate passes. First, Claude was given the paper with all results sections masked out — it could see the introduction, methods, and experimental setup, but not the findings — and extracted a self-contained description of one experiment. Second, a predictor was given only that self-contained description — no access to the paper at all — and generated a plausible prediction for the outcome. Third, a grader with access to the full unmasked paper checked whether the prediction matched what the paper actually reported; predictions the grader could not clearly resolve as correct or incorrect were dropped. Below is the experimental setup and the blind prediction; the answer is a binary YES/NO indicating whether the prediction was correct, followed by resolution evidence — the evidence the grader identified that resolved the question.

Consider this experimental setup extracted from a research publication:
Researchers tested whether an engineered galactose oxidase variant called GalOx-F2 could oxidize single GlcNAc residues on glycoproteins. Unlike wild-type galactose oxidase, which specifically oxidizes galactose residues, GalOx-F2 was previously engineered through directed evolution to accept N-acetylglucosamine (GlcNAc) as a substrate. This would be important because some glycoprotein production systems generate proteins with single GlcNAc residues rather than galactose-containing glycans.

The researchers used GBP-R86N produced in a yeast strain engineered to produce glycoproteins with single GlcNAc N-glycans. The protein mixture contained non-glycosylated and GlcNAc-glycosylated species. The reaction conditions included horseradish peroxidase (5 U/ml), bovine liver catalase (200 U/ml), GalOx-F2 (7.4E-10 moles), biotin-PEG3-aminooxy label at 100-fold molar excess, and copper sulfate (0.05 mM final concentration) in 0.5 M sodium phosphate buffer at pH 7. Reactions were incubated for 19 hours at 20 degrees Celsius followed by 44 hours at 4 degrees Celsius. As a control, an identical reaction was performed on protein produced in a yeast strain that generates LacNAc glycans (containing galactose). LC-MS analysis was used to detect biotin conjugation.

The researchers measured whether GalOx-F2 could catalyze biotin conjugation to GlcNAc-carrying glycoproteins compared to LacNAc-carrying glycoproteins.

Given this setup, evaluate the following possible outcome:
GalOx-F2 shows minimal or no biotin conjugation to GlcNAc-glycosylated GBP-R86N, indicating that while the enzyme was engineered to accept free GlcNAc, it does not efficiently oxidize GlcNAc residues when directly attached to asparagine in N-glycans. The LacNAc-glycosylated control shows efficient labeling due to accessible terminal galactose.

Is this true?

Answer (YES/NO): NO